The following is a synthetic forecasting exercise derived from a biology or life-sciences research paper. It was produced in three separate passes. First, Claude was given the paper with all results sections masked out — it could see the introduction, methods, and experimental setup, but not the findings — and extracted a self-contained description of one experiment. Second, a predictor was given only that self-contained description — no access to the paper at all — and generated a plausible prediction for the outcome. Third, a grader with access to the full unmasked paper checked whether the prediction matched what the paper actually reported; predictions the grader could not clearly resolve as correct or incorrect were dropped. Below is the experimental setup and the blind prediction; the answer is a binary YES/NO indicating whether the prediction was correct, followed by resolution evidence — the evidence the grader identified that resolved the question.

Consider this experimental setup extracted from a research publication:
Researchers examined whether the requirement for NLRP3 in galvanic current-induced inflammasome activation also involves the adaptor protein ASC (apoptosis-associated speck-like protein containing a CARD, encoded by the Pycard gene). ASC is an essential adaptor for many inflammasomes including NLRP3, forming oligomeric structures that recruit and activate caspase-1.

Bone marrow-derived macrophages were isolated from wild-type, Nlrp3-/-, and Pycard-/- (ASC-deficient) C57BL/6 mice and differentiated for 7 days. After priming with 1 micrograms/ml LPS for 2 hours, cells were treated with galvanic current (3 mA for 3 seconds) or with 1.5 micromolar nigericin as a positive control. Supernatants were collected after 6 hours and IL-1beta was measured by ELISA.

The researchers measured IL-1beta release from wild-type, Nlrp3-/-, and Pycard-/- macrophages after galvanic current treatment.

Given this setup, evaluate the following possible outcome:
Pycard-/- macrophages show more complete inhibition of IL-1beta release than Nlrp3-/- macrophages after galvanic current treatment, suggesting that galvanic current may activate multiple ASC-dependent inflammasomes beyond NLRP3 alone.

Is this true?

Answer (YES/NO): NO